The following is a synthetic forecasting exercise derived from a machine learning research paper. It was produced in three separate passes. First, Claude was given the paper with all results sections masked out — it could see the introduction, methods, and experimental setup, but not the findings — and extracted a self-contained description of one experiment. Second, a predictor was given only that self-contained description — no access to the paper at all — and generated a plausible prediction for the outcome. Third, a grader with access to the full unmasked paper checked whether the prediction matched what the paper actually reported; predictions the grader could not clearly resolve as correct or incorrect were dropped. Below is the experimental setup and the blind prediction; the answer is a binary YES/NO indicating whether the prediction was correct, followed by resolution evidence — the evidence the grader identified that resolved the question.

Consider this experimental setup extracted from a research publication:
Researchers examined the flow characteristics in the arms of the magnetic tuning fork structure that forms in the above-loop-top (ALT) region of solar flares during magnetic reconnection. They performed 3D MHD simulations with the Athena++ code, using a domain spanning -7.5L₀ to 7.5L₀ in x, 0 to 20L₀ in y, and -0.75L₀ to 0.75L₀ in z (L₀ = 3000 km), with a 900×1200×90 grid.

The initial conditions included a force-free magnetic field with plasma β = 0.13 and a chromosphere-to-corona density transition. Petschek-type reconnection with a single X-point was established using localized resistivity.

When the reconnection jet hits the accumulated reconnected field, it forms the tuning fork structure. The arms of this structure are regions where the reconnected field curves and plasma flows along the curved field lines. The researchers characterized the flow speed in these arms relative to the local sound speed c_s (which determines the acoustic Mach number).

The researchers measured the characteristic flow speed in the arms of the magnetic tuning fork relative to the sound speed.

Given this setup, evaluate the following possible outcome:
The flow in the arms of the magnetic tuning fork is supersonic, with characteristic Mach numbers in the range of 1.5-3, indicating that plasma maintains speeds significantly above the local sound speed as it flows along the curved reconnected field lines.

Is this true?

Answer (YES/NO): NO